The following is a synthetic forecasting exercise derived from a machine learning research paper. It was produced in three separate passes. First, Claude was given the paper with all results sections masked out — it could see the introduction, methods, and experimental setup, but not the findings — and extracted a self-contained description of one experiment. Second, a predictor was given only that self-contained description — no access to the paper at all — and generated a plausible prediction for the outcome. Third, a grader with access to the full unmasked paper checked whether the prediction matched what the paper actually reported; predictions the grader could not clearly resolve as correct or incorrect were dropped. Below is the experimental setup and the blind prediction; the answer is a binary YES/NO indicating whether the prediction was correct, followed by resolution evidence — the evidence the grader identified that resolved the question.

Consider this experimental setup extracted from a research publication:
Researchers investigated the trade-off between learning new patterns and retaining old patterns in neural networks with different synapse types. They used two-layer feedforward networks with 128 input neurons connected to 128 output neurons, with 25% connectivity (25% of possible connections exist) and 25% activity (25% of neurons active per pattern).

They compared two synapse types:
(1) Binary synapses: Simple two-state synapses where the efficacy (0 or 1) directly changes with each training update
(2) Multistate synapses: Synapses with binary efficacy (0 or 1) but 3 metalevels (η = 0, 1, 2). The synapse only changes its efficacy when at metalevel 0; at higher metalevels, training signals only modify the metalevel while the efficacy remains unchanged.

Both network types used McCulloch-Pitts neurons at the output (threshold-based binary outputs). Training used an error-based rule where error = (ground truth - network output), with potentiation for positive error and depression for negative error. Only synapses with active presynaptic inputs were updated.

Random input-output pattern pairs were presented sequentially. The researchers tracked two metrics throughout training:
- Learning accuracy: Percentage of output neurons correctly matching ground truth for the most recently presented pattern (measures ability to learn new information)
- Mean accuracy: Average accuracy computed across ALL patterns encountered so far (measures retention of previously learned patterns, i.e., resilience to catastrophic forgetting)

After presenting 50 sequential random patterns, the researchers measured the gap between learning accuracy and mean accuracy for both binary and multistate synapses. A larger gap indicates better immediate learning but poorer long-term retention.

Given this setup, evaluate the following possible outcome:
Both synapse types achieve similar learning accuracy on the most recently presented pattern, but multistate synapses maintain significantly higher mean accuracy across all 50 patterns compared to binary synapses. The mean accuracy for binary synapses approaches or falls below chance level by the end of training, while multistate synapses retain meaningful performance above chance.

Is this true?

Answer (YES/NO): NO